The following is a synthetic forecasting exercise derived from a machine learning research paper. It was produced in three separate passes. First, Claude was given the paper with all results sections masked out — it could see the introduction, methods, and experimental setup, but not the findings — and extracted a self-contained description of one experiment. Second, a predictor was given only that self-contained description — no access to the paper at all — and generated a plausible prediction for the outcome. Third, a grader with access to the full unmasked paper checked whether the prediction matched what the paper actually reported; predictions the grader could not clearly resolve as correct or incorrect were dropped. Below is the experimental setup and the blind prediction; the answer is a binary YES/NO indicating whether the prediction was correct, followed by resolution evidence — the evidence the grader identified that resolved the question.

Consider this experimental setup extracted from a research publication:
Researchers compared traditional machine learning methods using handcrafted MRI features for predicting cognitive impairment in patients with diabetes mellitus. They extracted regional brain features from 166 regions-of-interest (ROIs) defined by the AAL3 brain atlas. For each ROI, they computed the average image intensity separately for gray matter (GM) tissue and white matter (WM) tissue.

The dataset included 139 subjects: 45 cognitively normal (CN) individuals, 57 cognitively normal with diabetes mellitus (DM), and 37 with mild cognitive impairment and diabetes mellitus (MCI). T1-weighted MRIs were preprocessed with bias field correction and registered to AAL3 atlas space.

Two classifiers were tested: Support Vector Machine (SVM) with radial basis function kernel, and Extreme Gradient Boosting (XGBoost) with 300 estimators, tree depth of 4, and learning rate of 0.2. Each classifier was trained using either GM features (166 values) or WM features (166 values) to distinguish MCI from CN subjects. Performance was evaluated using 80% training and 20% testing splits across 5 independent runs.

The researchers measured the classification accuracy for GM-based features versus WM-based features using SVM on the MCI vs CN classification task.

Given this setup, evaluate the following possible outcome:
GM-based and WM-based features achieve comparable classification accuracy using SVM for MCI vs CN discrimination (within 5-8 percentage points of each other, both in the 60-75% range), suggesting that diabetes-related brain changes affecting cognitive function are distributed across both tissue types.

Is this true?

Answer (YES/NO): NO